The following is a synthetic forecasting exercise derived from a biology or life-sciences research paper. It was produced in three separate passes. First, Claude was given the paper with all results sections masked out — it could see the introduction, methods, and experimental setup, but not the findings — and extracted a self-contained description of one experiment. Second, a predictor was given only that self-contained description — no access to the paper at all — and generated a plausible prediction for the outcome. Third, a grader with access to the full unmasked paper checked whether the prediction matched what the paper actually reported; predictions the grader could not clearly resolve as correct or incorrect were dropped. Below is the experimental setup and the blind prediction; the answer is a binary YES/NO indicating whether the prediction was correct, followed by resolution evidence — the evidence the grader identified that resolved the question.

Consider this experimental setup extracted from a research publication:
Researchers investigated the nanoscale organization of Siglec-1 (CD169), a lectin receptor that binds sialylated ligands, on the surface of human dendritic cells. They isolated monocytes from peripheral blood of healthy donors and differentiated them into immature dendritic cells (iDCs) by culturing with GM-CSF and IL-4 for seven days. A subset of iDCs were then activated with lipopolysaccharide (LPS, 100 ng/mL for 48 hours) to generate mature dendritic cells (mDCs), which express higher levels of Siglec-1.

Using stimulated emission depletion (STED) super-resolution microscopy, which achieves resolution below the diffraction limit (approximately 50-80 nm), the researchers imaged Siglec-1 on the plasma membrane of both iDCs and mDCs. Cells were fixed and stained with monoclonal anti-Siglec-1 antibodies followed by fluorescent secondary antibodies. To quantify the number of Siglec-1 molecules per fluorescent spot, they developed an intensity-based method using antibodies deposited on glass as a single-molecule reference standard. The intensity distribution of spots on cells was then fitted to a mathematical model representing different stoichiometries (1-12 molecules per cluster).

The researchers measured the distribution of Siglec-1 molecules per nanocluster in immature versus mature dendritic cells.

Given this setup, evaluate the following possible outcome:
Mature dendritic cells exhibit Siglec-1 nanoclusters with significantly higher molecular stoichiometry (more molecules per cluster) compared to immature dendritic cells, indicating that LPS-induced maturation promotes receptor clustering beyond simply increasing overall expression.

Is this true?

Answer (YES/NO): YES